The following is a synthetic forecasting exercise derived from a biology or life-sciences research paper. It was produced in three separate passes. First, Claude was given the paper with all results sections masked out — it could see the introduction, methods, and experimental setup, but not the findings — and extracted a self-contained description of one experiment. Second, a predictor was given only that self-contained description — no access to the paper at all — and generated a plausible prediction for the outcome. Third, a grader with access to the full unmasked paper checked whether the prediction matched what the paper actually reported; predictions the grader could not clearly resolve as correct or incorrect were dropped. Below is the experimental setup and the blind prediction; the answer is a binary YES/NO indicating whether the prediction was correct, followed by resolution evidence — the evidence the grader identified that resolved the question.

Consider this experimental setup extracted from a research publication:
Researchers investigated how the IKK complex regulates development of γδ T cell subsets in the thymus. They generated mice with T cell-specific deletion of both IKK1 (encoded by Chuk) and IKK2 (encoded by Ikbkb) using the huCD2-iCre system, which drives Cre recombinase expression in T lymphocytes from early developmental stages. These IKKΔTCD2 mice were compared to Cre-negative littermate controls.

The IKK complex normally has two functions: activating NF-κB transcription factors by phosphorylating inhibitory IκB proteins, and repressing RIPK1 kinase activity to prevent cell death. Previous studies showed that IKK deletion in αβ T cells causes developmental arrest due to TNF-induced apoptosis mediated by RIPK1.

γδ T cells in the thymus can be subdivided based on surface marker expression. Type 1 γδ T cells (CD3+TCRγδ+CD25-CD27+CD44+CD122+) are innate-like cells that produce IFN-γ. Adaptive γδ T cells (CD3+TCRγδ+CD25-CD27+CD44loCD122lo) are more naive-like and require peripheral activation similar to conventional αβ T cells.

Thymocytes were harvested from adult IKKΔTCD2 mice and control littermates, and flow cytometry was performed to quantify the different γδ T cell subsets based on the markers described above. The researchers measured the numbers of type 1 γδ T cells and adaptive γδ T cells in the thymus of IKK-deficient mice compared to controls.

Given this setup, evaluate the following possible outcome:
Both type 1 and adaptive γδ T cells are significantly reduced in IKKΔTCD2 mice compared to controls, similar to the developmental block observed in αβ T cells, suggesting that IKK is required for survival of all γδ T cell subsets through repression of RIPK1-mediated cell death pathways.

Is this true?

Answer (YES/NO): NO